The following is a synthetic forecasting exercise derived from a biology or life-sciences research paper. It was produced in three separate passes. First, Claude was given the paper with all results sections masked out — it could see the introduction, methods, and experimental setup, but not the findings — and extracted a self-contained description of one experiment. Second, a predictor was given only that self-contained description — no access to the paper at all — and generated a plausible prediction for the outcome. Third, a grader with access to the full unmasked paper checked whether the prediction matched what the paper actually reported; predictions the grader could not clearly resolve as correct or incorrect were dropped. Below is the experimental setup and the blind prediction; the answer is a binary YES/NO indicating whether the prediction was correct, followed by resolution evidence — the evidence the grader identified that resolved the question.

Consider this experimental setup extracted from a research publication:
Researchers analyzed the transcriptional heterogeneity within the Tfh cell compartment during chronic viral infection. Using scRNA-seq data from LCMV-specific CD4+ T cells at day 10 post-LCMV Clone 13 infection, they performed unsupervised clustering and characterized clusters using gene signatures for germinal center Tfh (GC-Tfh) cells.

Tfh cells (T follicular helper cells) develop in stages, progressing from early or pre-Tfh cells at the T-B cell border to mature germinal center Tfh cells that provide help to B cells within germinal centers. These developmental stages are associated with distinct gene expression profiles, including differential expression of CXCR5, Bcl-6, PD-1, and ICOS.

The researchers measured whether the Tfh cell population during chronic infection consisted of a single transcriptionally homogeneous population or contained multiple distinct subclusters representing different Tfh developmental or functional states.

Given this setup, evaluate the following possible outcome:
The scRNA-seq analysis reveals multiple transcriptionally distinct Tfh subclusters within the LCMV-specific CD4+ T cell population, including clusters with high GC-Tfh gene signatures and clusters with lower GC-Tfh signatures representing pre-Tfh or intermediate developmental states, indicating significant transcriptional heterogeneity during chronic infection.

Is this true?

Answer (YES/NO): YES